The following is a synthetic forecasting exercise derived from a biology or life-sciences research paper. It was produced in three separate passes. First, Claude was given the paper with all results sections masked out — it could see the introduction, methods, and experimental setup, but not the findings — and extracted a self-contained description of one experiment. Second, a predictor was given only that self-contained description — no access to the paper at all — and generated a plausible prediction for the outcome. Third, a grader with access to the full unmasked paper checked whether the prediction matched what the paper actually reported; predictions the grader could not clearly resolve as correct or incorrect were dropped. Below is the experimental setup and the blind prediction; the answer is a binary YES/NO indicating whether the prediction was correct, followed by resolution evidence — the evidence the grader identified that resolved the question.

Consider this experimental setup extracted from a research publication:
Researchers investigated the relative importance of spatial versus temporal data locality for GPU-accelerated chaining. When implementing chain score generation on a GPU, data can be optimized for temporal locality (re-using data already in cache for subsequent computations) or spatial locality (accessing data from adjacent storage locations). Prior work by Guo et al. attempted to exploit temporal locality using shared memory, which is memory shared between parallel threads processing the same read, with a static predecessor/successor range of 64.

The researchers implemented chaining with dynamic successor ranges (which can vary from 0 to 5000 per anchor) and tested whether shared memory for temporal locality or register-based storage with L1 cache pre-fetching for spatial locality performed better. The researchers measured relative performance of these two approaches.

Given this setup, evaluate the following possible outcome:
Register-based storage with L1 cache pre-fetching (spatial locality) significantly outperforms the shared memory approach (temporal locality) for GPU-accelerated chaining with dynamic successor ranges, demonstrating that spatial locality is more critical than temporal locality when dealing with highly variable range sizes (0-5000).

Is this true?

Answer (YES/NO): YES